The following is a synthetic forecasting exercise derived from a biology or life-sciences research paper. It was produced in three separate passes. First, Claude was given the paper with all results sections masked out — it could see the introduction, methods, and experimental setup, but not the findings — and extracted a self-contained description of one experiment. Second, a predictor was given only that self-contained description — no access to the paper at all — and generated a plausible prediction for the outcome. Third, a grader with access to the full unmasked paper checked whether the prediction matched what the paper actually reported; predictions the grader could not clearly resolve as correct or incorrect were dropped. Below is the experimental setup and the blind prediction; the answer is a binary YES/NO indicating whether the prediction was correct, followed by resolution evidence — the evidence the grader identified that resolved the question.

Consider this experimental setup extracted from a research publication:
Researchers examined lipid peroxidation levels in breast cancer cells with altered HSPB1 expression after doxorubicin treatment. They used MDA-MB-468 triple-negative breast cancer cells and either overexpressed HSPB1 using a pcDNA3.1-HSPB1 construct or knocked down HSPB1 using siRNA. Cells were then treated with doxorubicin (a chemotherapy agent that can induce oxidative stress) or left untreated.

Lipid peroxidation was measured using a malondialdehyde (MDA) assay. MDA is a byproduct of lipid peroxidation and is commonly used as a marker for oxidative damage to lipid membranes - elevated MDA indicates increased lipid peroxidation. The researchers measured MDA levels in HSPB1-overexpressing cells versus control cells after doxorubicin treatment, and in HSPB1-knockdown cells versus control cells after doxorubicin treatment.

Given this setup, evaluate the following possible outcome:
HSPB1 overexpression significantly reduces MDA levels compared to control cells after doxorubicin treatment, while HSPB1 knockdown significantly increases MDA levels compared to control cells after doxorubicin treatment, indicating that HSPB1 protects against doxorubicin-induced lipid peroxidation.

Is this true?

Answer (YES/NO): YES